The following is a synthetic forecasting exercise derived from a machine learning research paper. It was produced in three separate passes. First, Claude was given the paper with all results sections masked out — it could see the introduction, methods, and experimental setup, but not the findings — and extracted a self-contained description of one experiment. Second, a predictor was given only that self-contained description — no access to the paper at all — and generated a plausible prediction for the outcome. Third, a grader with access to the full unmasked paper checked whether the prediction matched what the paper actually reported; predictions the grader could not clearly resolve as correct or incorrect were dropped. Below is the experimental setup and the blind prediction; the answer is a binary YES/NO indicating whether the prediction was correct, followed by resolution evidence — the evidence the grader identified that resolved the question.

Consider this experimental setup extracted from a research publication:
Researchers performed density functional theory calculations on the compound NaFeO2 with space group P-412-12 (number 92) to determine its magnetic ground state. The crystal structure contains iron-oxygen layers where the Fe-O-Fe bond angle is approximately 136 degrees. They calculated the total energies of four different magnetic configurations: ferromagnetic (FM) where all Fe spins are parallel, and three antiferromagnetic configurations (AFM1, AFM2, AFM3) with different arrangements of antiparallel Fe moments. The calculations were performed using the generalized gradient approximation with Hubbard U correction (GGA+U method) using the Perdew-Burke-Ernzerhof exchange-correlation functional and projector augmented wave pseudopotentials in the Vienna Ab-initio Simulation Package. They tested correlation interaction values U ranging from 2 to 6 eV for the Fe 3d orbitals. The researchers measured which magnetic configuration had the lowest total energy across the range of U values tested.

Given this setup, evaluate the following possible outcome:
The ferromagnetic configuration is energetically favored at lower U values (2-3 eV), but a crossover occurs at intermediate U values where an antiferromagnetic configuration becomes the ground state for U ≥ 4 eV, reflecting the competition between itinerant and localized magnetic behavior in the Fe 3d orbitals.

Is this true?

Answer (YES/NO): NO